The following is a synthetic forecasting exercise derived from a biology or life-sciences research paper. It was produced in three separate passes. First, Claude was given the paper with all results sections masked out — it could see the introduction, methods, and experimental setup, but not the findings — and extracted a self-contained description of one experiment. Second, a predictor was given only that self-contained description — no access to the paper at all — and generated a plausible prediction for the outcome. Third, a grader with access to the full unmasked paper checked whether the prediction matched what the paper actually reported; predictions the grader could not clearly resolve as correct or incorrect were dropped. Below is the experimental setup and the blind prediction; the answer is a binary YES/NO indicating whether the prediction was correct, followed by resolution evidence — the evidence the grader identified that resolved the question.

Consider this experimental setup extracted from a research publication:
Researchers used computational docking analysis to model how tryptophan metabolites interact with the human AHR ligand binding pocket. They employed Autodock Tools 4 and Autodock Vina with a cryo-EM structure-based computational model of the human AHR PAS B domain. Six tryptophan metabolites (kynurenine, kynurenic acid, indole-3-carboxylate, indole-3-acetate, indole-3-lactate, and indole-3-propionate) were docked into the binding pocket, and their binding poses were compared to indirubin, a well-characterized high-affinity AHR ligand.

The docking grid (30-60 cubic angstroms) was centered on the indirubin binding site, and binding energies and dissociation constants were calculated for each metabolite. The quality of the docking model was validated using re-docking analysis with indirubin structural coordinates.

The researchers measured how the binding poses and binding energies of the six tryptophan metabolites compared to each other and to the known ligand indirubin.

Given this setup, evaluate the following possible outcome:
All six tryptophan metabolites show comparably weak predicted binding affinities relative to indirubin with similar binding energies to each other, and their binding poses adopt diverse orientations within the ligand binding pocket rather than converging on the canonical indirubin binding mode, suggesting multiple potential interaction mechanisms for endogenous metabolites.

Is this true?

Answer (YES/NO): NO